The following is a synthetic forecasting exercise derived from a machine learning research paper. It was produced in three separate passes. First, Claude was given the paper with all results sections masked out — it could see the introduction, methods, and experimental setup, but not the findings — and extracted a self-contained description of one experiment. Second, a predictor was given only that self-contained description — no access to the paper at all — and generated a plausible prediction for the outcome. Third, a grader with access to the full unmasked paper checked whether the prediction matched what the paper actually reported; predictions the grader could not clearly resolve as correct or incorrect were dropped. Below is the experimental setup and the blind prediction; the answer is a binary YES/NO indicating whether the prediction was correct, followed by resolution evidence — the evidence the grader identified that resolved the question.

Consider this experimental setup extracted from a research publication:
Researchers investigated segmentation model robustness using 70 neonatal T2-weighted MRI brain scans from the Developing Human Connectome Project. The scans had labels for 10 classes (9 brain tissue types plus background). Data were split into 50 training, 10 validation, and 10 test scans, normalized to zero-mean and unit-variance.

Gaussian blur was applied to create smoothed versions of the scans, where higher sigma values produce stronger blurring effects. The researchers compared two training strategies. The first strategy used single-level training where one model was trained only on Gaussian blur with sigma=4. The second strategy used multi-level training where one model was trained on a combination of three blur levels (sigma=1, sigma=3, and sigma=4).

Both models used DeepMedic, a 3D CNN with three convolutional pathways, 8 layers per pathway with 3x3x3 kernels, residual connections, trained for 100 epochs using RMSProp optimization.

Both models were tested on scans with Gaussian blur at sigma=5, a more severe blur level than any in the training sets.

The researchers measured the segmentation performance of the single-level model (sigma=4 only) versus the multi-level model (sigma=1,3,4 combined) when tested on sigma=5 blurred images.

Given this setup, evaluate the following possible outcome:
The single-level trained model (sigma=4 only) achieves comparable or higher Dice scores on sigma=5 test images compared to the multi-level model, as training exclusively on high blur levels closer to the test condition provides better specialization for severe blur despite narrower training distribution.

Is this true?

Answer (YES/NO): NO